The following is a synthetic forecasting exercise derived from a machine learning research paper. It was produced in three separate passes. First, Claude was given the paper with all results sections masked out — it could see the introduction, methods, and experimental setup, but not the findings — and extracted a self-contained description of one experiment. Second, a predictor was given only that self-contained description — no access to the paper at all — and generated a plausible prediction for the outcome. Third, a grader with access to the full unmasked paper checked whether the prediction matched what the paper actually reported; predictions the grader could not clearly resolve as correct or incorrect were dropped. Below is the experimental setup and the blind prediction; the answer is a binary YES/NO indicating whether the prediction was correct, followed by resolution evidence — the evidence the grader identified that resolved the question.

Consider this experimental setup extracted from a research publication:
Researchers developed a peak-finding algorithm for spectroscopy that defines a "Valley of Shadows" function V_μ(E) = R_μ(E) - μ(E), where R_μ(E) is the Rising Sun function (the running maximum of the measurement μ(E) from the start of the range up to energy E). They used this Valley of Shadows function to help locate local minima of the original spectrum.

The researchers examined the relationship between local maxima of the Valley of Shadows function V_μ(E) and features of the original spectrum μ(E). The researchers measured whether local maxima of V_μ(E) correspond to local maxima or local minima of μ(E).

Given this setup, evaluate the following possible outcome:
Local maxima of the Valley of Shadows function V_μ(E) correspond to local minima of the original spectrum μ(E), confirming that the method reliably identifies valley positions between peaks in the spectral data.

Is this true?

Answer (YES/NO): YES